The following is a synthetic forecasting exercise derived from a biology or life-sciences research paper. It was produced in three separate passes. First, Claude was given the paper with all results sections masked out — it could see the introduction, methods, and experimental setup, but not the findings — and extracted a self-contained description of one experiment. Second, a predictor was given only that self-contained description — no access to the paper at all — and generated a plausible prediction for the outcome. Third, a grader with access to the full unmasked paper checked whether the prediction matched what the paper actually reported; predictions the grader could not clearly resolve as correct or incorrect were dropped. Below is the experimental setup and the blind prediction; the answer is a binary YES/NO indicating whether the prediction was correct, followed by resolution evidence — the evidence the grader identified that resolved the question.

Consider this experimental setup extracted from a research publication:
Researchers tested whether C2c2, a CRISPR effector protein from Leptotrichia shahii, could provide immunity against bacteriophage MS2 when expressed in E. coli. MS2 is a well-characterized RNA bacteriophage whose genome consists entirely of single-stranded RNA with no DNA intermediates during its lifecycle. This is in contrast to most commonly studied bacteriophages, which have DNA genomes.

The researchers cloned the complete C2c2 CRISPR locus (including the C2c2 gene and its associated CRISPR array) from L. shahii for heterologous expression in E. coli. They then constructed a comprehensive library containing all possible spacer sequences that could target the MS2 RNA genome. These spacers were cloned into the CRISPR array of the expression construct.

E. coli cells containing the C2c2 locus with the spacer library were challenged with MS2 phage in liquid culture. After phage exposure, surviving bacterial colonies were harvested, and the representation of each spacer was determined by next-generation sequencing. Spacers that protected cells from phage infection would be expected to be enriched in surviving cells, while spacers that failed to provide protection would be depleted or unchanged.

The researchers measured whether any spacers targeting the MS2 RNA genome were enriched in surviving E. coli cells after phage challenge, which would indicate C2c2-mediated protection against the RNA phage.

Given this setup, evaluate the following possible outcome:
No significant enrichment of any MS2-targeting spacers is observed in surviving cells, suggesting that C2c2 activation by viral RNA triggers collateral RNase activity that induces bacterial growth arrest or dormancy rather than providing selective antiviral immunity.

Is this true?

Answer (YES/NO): NO